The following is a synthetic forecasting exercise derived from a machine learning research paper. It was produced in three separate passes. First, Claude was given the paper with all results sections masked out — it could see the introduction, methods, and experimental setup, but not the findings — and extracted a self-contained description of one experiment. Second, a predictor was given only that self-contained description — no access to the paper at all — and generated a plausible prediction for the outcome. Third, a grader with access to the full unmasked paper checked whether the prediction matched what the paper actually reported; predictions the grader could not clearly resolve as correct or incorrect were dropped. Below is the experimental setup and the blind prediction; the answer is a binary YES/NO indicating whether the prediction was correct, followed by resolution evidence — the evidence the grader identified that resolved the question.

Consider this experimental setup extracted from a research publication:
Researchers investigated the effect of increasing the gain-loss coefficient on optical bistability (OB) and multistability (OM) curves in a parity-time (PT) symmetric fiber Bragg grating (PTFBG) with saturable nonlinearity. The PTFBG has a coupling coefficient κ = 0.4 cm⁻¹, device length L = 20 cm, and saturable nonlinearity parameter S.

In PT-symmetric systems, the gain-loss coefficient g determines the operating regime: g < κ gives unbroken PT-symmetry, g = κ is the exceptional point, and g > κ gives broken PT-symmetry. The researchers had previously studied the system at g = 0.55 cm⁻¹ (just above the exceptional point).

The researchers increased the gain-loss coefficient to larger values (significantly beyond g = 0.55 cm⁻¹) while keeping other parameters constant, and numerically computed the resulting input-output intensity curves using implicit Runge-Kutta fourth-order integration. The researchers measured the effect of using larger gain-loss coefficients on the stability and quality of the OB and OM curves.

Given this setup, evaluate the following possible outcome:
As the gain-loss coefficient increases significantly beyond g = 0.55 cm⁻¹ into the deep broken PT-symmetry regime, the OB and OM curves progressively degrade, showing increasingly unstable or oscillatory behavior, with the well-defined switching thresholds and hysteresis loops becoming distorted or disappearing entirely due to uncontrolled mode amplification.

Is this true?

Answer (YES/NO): NO